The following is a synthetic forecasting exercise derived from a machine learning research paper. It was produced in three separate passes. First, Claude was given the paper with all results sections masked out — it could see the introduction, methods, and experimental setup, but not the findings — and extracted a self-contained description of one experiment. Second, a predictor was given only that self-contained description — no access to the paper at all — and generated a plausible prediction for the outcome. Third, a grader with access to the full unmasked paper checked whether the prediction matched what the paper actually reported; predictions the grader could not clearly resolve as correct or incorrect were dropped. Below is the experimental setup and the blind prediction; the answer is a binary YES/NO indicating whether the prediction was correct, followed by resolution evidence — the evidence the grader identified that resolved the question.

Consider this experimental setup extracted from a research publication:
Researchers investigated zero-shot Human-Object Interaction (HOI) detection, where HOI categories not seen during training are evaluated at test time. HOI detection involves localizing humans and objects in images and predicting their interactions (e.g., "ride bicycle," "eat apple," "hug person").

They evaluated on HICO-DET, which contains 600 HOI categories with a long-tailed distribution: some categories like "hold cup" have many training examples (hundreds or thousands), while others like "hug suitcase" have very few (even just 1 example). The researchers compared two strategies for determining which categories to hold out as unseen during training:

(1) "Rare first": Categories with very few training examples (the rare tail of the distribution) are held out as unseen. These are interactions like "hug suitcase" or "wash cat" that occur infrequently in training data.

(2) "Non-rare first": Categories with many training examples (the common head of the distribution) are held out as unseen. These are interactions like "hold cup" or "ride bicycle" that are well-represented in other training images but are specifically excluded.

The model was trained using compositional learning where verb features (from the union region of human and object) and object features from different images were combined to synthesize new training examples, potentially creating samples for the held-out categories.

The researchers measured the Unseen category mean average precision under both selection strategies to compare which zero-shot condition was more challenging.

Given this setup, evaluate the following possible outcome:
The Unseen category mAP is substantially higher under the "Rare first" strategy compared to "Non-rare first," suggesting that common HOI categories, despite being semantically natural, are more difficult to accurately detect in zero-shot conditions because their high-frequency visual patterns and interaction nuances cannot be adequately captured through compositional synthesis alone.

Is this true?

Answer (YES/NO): NO